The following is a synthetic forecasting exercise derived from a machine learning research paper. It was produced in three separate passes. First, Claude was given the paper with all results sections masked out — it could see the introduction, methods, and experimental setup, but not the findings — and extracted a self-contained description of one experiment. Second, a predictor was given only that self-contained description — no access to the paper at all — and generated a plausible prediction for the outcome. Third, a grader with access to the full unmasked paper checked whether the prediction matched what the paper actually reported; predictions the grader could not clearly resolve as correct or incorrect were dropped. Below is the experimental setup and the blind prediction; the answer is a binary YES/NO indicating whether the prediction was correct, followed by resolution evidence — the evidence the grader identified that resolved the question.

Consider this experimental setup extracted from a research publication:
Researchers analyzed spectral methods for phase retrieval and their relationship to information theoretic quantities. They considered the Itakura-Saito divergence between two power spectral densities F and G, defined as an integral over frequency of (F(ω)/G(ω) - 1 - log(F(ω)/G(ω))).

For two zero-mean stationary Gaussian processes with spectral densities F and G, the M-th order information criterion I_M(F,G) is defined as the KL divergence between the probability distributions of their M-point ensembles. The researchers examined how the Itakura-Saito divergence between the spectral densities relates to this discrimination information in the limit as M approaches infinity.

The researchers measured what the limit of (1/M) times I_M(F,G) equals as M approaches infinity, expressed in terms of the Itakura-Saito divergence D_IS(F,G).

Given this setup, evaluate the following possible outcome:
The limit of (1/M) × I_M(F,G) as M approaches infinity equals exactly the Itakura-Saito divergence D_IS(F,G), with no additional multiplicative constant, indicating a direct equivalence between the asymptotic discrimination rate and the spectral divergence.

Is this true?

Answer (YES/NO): NO